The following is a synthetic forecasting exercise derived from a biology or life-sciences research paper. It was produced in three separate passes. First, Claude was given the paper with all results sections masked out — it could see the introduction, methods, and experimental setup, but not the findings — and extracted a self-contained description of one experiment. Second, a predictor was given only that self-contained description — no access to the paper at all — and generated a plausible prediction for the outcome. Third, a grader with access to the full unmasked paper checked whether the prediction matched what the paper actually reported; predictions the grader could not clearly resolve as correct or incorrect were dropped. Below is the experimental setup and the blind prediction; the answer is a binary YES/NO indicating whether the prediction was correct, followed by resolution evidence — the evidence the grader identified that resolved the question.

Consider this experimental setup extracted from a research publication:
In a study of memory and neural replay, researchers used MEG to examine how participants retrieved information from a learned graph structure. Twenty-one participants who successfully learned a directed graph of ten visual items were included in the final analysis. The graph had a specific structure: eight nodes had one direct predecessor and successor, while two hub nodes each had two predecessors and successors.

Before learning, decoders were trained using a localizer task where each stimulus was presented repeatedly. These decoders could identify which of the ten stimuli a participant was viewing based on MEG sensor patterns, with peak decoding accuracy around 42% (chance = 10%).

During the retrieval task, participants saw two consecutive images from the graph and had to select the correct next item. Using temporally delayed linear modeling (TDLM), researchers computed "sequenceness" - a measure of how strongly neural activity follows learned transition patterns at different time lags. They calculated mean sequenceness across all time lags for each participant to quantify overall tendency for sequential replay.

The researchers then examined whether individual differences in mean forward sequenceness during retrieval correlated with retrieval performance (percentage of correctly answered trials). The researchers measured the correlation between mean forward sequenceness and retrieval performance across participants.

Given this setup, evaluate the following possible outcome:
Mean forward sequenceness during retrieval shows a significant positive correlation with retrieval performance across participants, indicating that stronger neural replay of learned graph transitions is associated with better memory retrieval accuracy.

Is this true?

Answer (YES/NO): NO